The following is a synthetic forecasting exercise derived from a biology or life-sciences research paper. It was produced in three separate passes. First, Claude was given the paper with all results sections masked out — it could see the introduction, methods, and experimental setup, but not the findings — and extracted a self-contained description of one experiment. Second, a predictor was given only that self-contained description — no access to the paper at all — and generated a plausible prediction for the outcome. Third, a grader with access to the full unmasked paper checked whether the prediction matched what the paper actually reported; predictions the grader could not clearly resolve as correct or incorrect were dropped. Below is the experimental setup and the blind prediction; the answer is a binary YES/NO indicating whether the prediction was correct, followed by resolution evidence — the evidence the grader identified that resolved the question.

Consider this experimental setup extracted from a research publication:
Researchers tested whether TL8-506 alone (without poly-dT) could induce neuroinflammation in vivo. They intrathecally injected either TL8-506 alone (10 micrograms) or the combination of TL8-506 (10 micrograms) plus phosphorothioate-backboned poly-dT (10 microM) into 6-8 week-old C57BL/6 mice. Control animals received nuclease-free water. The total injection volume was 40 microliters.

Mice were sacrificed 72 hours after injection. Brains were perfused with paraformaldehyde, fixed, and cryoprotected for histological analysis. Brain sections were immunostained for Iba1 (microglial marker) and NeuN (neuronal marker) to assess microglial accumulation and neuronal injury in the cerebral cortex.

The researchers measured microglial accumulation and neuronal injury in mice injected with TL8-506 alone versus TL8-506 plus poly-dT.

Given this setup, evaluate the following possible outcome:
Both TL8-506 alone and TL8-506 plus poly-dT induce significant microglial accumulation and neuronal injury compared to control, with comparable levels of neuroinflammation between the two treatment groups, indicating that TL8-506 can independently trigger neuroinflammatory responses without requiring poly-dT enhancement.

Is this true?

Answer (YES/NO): YES